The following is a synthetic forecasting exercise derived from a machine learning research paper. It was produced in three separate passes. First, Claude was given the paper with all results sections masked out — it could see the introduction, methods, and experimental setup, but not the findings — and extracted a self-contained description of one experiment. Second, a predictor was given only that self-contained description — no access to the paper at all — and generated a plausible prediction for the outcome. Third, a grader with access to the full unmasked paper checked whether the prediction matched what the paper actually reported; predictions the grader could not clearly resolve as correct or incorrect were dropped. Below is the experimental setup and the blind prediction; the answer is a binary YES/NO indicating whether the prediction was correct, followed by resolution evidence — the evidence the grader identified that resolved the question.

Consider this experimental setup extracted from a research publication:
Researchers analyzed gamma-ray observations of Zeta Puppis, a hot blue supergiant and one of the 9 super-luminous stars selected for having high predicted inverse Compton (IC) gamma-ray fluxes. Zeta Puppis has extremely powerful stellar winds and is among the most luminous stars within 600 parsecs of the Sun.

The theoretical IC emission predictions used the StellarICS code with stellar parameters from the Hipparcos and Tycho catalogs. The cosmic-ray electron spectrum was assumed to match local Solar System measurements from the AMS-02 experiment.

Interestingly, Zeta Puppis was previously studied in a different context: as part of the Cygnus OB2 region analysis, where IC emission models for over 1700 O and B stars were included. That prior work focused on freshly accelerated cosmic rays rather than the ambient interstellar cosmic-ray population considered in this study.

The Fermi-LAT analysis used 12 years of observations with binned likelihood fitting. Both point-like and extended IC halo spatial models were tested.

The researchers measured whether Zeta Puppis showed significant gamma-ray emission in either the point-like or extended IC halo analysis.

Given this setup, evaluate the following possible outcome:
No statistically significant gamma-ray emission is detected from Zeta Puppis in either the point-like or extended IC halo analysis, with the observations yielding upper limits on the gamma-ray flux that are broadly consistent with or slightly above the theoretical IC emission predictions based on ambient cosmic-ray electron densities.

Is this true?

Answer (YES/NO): NO